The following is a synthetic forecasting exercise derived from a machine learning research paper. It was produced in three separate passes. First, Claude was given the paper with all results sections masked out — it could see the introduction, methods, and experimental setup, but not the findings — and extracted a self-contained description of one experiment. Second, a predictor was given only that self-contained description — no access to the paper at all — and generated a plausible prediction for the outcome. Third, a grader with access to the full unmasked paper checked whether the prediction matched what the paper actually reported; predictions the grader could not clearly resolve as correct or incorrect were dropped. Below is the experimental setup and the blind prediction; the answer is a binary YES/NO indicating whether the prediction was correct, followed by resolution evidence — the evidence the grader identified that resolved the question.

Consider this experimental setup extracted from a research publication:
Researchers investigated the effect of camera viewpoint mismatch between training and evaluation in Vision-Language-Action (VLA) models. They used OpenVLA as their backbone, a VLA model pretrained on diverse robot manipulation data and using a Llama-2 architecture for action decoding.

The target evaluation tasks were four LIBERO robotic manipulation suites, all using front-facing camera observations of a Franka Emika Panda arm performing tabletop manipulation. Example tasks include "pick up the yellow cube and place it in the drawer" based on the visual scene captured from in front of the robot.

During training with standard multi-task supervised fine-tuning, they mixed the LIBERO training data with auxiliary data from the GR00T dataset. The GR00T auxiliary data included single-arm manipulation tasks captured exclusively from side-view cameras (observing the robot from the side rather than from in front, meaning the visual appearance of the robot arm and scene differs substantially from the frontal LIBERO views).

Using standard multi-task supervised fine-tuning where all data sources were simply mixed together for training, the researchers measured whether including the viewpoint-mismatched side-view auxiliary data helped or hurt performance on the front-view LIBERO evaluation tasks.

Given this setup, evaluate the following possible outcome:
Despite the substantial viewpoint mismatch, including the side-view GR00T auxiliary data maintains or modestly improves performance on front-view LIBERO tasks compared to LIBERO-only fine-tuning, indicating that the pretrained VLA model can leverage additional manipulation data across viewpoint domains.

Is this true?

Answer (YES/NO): NO